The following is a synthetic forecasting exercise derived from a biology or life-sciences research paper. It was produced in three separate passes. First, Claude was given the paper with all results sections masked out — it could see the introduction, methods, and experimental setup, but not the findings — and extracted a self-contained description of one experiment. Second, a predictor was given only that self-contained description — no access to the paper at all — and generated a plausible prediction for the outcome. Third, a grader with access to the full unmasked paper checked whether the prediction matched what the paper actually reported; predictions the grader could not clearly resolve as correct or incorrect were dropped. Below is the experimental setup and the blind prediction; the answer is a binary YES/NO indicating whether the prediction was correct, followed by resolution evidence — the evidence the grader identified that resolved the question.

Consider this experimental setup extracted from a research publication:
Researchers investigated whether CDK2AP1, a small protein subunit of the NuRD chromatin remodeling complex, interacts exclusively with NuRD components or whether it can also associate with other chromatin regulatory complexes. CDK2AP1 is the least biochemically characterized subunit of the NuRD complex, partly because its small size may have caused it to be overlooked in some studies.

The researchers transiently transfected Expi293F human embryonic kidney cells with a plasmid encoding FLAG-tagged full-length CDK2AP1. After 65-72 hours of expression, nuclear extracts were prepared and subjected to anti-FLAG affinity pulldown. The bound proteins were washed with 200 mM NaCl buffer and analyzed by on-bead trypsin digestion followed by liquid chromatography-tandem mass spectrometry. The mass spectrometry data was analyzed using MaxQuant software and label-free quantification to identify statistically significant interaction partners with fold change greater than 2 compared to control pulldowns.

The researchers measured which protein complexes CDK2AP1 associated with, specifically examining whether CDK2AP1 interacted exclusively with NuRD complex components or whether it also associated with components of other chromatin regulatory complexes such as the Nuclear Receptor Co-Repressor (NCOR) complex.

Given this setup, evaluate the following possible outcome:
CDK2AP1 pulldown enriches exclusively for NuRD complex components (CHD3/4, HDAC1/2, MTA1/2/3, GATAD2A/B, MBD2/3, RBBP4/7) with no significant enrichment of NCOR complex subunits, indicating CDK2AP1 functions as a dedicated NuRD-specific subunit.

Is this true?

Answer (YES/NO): NO